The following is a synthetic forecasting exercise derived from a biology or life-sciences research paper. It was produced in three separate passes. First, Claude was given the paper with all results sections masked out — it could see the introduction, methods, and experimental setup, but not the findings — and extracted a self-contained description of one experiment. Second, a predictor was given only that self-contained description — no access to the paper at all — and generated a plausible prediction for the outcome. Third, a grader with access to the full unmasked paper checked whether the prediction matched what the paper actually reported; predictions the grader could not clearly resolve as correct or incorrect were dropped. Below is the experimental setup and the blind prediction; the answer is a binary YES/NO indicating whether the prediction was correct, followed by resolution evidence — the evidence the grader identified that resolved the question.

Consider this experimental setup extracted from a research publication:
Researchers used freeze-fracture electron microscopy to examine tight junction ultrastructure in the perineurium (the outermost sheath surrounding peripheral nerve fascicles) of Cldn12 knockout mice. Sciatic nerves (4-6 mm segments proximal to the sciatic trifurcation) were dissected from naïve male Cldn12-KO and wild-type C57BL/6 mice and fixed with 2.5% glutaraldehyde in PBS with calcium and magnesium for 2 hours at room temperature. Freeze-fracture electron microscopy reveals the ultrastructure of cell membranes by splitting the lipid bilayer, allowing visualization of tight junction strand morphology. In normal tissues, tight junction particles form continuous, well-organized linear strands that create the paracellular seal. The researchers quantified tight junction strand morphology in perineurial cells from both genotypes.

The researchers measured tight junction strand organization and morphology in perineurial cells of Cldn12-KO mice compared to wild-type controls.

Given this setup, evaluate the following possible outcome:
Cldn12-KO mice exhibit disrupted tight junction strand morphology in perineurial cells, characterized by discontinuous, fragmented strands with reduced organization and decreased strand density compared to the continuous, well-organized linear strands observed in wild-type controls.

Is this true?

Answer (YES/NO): NO